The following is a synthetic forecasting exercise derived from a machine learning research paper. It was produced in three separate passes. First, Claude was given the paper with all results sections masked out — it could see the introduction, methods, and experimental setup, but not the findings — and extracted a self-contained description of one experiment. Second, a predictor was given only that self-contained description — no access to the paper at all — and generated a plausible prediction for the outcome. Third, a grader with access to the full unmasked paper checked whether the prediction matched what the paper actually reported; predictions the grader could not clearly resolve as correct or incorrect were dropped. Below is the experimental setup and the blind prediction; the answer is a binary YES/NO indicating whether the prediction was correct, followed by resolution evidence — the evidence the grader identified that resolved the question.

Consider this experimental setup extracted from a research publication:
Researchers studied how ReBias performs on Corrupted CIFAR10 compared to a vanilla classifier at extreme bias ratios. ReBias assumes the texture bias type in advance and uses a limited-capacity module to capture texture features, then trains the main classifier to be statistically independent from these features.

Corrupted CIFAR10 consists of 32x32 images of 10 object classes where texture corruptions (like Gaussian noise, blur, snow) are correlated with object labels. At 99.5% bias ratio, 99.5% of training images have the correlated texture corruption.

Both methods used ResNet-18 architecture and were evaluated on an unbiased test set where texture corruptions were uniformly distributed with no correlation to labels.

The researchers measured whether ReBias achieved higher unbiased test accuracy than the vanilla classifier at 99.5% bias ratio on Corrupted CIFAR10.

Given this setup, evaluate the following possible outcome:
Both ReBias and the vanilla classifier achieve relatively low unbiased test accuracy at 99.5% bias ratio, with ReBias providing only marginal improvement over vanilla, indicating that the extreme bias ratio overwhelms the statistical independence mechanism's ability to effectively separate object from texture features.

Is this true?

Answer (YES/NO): NO